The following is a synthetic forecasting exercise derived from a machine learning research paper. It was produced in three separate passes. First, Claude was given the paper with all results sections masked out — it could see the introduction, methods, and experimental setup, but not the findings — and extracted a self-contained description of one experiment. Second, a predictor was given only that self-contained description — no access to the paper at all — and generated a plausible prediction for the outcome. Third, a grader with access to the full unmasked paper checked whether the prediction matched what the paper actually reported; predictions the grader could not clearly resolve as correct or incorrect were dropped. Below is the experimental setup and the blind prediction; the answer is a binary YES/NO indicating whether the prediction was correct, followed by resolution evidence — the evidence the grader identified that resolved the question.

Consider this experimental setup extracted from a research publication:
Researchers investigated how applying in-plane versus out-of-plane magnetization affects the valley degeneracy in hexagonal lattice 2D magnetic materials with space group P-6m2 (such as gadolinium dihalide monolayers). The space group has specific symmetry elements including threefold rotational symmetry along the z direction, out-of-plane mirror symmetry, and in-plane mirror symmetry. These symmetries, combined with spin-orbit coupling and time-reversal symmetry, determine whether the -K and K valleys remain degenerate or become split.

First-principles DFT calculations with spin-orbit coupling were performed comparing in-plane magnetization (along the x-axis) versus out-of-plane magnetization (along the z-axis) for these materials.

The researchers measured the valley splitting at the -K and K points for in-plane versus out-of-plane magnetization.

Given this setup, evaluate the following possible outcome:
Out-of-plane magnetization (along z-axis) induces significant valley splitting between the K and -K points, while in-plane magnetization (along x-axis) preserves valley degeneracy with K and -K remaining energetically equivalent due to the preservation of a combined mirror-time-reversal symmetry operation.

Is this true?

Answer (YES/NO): YES